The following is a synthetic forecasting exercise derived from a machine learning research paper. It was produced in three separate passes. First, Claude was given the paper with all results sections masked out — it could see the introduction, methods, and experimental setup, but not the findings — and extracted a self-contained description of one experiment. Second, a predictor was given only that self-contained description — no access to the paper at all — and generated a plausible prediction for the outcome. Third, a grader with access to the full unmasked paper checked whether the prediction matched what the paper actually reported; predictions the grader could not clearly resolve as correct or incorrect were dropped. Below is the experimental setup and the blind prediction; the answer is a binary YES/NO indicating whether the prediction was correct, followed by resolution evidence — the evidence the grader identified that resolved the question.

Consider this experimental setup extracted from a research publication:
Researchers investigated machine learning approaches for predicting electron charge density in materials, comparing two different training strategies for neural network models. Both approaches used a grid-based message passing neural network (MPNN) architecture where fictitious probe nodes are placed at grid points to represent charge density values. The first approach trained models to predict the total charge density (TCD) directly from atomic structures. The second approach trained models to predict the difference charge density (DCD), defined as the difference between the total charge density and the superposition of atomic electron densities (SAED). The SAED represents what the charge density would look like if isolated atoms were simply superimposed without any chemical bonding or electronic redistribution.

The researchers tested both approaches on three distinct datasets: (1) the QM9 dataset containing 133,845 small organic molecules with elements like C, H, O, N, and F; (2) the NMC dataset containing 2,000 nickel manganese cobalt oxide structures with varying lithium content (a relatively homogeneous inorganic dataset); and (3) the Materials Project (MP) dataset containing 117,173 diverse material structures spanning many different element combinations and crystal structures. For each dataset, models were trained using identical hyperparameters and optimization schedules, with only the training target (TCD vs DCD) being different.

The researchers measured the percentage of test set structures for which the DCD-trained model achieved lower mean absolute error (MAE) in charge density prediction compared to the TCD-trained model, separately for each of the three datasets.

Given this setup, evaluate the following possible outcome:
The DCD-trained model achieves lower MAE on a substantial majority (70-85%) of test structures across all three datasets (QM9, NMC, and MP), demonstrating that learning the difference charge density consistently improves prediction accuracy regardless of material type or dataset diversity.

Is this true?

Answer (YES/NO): NO